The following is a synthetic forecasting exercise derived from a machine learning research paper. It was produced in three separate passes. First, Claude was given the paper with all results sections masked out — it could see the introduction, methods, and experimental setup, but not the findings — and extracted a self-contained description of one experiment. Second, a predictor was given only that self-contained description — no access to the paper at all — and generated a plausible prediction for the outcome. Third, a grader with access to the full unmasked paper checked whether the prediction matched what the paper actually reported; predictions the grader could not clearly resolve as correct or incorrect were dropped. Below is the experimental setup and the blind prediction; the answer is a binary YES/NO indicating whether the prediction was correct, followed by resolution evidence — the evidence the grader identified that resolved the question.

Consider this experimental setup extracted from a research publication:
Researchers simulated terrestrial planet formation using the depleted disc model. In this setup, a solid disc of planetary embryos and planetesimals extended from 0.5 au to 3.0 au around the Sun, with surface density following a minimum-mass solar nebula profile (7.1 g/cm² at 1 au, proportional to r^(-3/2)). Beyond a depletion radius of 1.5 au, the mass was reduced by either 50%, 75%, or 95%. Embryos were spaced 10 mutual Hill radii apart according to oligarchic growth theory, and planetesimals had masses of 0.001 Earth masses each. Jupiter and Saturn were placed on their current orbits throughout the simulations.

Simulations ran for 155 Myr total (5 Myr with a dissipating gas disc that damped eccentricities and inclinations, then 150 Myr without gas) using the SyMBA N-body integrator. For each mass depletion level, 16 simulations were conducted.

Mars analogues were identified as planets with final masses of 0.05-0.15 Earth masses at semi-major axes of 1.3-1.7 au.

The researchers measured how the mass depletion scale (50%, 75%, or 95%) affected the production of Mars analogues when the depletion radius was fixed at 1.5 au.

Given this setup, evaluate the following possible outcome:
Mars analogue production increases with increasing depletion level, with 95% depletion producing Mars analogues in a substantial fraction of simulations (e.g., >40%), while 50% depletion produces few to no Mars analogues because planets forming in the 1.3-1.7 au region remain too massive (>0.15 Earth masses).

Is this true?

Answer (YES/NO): NO